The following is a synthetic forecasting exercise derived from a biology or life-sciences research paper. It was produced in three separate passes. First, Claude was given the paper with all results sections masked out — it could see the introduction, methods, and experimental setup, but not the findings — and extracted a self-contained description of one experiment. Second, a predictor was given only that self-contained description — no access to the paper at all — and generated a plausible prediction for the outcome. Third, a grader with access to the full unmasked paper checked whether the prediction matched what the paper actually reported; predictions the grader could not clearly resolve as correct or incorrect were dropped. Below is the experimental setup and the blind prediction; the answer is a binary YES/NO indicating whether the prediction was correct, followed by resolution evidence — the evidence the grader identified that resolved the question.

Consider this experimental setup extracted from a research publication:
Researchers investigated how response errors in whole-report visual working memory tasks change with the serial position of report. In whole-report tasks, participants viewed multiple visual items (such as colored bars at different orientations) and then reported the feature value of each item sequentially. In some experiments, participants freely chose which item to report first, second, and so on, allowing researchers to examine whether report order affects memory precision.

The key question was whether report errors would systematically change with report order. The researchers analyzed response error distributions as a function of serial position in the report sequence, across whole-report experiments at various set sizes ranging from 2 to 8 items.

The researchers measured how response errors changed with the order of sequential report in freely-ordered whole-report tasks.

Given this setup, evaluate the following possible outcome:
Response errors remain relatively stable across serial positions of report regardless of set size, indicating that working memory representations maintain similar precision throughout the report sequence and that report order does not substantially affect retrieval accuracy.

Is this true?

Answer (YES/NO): NO